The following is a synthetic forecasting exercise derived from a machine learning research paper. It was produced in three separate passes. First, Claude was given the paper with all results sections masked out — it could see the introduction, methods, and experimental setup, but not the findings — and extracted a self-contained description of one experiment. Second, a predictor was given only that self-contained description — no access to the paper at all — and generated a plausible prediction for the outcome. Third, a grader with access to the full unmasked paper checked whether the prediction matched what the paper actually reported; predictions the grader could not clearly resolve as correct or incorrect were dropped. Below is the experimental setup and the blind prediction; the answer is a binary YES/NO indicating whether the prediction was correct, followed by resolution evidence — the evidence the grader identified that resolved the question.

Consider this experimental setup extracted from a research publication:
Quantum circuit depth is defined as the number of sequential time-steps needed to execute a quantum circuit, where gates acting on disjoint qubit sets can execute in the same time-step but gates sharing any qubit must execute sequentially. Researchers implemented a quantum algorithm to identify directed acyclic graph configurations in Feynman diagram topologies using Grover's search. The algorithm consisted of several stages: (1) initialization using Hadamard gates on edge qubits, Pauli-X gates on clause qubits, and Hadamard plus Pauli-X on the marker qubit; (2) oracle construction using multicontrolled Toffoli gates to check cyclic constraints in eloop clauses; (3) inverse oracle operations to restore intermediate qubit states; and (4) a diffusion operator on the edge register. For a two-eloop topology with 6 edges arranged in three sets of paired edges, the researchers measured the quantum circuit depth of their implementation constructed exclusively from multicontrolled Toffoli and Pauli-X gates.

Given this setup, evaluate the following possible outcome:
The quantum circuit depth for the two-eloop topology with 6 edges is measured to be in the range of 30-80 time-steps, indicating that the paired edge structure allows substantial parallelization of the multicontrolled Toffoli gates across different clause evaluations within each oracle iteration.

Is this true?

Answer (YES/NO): NO